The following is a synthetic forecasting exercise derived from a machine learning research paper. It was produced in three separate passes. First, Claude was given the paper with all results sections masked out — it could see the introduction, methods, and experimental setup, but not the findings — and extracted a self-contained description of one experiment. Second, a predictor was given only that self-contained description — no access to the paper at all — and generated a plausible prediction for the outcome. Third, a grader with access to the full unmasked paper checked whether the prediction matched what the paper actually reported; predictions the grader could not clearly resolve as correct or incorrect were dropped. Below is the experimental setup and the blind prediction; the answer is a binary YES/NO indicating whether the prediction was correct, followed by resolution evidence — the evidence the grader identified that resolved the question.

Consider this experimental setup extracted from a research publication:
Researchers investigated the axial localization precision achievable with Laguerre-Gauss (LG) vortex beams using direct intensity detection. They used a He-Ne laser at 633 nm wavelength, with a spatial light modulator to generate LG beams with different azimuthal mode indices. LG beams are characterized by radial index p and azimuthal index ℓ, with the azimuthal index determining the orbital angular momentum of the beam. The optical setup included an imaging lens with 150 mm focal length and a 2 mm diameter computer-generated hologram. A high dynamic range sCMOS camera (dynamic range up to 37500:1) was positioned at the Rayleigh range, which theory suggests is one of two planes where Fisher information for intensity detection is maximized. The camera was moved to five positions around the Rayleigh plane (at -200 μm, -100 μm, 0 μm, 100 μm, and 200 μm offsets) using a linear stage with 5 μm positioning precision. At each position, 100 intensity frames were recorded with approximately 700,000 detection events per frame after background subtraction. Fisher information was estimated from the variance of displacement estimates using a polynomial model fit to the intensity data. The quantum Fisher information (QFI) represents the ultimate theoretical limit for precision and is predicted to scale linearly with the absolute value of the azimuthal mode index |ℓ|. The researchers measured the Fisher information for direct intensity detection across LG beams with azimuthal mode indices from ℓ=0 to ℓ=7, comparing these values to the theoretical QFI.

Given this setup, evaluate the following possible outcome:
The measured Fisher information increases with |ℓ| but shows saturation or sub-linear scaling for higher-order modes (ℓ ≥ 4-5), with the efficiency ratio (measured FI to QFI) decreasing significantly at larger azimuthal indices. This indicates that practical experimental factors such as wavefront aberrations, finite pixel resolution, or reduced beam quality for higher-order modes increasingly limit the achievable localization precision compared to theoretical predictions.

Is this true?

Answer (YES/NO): NO